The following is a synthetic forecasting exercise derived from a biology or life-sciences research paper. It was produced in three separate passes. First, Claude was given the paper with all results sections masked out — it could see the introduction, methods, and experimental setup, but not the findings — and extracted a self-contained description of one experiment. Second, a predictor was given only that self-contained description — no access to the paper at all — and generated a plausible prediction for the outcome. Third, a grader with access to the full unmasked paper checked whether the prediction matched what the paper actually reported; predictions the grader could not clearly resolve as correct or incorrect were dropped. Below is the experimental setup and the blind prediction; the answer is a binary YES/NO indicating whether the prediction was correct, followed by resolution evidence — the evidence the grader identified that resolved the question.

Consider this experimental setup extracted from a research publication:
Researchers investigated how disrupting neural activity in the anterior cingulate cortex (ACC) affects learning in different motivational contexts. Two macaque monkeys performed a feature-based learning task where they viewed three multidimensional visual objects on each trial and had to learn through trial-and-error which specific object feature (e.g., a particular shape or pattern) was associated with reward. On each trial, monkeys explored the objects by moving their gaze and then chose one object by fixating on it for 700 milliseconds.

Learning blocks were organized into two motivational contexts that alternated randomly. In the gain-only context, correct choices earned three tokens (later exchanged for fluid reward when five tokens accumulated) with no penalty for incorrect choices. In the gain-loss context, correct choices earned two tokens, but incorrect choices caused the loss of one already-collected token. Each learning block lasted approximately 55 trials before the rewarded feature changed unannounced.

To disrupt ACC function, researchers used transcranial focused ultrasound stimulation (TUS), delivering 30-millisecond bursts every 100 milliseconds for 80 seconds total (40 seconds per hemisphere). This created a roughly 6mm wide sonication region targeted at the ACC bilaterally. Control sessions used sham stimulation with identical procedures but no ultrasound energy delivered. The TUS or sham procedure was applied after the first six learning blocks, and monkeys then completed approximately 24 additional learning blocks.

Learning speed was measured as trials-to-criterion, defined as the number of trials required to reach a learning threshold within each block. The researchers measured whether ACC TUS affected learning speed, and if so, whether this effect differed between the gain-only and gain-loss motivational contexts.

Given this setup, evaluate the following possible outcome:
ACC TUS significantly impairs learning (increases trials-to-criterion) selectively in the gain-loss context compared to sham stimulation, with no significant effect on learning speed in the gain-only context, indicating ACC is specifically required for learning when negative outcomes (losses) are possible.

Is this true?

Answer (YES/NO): YES